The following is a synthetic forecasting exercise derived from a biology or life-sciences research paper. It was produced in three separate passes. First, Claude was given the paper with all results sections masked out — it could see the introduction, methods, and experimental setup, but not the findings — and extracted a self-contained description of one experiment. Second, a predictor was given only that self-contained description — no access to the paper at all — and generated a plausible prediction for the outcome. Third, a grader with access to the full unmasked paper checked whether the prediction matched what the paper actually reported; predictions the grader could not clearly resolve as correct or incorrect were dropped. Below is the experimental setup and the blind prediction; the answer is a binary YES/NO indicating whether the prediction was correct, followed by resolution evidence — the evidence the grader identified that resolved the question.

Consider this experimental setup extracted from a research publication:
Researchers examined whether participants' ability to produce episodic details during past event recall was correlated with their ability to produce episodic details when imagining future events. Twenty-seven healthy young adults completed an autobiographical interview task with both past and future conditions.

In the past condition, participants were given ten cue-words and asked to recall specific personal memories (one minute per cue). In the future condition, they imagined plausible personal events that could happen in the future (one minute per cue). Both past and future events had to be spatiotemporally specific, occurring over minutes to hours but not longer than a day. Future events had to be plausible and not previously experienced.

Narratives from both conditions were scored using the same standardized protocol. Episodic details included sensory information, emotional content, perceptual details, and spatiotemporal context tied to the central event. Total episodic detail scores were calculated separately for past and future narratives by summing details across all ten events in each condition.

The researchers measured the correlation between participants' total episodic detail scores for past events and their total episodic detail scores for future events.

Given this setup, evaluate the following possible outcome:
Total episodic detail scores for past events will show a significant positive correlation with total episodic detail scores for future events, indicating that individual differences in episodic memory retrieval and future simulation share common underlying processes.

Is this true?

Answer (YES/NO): YES